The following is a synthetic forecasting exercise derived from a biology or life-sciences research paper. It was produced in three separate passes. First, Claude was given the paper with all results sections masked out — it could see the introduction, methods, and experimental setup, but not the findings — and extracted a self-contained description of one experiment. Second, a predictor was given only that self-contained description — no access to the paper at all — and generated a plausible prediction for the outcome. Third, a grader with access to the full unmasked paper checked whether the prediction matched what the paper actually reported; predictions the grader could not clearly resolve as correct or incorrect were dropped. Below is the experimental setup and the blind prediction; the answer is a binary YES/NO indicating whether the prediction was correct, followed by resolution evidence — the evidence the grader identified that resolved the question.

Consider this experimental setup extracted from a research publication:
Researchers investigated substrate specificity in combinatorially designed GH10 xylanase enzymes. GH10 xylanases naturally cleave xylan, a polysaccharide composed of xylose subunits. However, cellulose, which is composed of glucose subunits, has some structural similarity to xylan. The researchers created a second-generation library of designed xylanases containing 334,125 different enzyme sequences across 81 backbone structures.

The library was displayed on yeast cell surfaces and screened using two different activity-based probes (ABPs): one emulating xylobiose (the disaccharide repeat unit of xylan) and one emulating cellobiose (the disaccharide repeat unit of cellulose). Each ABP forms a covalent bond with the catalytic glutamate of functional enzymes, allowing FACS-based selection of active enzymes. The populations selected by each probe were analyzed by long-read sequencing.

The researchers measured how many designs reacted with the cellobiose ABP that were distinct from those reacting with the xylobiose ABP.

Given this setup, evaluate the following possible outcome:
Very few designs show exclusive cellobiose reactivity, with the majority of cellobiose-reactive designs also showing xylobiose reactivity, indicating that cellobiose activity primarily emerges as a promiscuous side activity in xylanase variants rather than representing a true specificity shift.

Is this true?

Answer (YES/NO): NO